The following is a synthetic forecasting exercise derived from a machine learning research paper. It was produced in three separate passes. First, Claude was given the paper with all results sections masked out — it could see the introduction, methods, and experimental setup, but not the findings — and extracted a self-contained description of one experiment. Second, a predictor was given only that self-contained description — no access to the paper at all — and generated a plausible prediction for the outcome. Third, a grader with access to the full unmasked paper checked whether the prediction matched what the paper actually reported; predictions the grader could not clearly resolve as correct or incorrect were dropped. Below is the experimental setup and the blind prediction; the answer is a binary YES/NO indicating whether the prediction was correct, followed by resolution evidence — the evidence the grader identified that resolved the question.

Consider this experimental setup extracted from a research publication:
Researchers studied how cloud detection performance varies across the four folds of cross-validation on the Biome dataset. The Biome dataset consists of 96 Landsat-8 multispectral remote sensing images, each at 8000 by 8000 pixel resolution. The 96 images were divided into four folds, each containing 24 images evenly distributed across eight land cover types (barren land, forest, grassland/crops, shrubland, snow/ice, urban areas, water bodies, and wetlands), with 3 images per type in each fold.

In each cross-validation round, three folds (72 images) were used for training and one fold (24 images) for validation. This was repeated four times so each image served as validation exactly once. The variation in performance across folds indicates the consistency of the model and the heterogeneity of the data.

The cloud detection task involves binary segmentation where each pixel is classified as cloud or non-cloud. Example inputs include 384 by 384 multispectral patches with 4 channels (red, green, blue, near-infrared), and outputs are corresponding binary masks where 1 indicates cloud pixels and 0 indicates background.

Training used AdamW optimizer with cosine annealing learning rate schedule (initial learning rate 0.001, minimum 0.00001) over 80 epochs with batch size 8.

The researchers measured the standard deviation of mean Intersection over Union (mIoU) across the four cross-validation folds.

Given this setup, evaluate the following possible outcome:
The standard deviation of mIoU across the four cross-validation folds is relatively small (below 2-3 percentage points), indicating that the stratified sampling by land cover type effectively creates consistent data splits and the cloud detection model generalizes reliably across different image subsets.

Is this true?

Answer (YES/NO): YES